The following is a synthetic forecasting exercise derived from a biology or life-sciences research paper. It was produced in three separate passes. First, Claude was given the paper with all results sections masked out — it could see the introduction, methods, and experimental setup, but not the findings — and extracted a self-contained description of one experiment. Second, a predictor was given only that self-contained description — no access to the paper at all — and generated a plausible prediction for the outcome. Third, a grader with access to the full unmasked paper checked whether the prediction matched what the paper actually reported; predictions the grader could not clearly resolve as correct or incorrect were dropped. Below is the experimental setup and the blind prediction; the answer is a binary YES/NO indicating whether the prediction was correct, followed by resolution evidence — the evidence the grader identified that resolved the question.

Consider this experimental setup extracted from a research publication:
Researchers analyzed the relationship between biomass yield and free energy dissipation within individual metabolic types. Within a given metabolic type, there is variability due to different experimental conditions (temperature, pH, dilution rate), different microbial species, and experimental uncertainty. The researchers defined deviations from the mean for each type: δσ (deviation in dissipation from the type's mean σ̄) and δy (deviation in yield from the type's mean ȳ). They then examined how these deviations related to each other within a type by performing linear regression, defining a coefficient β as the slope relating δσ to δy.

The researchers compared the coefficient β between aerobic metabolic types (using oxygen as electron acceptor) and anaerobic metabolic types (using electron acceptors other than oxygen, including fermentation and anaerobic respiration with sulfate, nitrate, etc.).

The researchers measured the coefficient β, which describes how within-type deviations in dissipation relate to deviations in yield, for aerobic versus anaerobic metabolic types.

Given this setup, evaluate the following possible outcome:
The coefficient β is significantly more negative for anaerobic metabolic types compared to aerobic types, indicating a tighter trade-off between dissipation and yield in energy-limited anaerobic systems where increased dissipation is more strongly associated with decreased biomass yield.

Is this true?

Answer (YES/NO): NO